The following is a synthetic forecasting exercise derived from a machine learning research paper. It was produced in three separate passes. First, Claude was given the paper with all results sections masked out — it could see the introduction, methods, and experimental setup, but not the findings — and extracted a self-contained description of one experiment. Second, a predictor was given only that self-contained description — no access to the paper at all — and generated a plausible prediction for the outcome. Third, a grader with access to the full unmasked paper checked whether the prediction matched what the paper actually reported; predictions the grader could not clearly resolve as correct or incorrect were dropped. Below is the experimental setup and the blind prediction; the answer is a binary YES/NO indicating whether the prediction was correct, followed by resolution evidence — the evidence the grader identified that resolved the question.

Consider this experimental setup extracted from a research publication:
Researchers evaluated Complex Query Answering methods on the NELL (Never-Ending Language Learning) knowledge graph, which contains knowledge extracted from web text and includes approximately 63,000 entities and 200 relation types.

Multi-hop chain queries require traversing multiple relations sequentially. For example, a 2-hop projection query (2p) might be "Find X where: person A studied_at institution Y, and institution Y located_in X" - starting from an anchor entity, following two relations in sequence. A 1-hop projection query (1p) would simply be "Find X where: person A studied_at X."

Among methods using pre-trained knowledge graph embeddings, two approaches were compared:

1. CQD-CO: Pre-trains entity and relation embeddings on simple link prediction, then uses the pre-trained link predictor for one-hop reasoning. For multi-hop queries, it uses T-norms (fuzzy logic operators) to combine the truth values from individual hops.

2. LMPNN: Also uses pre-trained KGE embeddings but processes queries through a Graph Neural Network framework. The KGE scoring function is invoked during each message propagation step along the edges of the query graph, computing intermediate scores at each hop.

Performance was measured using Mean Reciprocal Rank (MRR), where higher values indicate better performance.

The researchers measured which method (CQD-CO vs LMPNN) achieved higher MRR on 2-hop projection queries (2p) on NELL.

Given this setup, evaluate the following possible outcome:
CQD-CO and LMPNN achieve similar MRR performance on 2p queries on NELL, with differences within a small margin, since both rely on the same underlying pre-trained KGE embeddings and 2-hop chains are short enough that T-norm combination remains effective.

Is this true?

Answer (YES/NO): NO